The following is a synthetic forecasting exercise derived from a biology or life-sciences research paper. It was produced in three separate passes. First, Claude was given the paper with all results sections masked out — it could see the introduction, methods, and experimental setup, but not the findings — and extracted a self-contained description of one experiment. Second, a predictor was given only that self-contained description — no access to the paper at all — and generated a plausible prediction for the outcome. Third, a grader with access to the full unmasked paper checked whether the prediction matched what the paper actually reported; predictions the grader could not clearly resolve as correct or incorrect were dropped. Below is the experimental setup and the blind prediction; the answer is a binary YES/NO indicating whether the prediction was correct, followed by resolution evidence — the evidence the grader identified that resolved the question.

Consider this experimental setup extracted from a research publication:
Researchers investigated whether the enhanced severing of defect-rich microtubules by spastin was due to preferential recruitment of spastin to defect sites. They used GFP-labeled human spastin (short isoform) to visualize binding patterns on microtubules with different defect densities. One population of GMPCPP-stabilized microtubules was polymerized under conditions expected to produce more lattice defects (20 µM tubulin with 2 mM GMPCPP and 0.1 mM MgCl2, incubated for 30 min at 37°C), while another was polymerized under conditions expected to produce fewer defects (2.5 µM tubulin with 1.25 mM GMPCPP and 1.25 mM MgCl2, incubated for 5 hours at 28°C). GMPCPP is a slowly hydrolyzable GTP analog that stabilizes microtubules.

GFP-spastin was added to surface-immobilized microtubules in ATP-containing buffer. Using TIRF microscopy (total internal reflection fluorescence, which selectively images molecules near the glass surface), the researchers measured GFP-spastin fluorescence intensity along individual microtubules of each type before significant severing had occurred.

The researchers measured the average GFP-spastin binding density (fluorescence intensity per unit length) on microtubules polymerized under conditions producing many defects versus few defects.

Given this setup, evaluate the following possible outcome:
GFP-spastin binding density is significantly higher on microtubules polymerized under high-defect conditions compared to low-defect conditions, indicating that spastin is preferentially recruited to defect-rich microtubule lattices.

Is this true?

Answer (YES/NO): NO